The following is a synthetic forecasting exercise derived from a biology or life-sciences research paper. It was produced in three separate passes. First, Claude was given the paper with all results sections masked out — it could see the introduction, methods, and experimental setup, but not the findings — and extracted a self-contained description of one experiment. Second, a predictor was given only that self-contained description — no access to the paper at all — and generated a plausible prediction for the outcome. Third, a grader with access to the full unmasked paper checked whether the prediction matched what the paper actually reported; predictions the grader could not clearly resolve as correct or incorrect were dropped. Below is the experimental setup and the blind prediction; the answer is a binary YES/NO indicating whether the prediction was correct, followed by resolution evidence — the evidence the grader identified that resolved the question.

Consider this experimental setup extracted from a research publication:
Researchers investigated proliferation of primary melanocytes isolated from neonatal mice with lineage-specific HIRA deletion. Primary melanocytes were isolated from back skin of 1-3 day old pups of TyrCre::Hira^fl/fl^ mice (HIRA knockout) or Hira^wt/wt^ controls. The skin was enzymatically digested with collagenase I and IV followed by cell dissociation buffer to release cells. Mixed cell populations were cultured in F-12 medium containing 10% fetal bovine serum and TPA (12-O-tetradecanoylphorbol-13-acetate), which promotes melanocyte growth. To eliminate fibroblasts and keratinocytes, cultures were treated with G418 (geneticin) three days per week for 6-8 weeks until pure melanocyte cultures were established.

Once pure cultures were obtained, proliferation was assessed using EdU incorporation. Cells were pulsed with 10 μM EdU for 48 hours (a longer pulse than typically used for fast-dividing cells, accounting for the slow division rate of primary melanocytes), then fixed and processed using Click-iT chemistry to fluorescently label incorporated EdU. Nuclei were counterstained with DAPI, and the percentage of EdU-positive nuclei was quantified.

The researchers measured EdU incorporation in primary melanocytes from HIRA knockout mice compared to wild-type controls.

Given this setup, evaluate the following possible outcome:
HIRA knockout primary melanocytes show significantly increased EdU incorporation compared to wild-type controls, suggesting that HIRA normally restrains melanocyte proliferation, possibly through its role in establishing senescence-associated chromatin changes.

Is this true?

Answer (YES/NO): NO